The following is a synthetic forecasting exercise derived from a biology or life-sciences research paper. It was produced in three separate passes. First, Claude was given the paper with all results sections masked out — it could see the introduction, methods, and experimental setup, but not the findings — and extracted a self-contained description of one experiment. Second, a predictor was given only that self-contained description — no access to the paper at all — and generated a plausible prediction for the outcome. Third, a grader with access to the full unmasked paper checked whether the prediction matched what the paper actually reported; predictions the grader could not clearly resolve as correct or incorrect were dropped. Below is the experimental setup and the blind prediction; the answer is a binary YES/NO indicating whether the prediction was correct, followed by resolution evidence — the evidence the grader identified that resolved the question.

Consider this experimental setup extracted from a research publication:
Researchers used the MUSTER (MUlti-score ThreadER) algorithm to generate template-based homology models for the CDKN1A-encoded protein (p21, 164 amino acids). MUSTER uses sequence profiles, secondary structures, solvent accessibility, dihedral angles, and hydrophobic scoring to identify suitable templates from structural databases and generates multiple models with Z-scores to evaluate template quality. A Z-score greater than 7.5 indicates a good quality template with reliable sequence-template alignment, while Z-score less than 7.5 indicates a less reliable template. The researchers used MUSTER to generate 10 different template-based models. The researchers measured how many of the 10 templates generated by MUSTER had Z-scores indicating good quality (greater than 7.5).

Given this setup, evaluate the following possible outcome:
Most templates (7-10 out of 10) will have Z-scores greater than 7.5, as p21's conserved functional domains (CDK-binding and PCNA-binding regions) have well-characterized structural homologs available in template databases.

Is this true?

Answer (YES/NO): NO